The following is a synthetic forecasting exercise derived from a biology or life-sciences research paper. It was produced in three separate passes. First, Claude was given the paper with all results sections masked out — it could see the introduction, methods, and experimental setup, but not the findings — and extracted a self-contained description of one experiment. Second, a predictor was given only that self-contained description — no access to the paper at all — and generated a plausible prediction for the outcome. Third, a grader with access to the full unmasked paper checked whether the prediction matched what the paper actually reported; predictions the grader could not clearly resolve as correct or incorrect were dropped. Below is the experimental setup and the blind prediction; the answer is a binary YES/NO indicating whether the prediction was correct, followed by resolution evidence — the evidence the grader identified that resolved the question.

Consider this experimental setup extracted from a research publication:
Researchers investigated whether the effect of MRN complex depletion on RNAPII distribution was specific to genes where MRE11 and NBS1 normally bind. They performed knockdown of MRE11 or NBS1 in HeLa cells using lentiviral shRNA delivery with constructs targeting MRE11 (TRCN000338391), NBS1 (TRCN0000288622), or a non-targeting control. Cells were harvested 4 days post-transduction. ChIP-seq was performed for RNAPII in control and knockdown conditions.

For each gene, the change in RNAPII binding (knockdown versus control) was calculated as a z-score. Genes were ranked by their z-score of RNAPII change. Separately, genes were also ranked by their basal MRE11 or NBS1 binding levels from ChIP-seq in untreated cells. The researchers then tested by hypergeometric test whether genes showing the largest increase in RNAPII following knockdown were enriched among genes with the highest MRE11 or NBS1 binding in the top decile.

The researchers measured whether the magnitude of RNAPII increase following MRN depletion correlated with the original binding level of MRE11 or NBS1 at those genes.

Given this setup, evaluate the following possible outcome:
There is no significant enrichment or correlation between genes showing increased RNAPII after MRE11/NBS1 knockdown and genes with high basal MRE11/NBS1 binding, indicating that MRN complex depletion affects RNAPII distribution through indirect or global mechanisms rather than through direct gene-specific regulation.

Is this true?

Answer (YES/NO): NO